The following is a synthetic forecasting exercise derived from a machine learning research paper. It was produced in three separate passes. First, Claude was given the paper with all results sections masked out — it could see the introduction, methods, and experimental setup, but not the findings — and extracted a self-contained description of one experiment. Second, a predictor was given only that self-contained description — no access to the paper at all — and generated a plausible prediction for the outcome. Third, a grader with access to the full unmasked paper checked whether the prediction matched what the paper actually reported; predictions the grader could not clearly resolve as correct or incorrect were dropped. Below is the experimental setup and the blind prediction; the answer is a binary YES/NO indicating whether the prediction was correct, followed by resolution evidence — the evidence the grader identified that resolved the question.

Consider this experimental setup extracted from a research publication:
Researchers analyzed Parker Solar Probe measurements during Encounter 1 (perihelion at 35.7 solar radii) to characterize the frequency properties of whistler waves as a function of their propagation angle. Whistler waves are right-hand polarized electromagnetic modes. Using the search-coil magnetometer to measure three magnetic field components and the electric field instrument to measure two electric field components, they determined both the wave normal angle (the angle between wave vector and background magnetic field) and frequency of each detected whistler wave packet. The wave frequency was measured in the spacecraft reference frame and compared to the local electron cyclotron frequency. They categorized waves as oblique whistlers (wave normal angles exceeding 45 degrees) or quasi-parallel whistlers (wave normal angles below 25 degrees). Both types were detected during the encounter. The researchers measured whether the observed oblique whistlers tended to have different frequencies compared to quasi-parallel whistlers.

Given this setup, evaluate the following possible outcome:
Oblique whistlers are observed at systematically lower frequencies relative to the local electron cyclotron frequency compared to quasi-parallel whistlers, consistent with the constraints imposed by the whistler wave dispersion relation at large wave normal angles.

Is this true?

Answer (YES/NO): YES